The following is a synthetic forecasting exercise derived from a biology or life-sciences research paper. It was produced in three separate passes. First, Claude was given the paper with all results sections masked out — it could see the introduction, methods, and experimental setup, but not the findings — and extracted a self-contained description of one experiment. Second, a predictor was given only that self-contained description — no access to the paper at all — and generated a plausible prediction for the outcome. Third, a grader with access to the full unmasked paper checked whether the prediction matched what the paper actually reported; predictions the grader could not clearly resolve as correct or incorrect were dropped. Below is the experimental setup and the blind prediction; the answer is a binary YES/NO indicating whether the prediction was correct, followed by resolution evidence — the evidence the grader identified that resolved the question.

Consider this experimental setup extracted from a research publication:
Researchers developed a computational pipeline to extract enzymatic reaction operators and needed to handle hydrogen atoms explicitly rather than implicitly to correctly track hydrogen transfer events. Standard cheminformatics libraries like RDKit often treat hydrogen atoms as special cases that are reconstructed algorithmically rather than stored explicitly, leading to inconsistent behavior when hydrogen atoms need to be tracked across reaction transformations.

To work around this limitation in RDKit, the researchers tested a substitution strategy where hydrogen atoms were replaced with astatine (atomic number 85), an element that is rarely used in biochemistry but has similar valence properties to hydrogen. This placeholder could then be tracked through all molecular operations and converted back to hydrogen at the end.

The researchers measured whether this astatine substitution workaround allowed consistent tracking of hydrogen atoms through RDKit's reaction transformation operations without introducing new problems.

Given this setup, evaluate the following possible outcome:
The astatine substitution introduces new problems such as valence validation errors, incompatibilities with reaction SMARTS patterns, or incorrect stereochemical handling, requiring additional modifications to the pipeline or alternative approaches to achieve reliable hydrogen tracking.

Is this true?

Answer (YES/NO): YES